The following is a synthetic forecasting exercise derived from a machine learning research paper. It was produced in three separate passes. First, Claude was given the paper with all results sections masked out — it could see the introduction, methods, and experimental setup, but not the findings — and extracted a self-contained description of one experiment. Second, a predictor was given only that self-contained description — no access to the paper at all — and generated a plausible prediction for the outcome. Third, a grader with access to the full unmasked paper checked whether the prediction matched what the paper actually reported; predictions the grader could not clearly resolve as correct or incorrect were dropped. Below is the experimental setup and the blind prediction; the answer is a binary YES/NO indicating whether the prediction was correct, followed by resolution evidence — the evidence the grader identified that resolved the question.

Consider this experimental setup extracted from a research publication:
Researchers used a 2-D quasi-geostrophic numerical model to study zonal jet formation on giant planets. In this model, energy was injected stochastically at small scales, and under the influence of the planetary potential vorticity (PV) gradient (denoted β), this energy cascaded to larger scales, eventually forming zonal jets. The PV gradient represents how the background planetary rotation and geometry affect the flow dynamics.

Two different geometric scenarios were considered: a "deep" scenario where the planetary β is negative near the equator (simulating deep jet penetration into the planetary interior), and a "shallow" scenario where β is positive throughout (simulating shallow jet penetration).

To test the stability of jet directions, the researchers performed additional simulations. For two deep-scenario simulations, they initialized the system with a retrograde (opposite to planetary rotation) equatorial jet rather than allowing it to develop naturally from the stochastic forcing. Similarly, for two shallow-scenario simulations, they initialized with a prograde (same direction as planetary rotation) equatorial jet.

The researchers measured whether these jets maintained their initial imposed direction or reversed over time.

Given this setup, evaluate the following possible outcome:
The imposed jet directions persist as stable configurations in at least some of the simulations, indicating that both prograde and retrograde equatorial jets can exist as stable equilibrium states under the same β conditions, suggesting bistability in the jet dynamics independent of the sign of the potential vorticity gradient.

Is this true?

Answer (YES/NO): NO